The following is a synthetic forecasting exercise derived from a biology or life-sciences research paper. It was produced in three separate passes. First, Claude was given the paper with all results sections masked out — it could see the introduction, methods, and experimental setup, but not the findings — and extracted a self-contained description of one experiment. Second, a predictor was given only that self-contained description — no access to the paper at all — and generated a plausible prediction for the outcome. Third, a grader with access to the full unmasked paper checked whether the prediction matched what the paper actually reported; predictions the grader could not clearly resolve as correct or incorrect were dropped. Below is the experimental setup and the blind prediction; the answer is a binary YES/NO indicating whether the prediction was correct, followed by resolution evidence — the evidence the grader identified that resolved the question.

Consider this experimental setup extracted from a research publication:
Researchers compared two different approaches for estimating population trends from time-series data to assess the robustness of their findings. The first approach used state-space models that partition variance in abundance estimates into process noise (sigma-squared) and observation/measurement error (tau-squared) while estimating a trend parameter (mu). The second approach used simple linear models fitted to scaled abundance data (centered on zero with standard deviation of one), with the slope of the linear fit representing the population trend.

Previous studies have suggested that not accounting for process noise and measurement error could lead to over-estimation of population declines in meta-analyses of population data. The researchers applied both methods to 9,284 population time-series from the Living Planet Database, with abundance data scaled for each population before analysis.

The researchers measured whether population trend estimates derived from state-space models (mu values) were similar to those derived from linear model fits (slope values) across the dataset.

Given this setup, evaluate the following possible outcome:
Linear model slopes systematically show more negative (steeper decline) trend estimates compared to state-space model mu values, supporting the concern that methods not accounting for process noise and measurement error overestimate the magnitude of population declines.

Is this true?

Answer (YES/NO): NO